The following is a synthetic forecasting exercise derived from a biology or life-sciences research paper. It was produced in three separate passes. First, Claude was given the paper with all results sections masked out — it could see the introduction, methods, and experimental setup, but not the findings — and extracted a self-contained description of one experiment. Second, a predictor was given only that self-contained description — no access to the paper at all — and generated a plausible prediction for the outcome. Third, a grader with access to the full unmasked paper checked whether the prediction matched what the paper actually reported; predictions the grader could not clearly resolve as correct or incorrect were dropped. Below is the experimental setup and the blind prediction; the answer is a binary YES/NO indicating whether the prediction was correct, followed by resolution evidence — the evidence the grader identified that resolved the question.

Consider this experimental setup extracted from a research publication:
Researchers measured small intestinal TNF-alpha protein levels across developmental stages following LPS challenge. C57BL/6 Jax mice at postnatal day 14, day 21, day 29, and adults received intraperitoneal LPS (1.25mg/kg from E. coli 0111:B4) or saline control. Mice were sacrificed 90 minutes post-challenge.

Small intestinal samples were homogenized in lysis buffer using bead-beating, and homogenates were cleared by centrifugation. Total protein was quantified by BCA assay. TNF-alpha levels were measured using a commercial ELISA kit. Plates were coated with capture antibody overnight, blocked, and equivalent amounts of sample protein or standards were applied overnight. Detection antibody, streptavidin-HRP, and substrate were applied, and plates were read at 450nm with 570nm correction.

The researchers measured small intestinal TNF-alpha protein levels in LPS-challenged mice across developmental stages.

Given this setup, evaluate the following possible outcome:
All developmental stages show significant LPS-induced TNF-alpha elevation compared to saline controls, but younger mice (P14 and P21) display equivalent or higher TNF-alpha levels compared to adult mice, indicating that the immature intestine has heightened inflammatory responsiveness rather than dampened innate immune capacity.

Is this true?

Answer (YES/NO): NO